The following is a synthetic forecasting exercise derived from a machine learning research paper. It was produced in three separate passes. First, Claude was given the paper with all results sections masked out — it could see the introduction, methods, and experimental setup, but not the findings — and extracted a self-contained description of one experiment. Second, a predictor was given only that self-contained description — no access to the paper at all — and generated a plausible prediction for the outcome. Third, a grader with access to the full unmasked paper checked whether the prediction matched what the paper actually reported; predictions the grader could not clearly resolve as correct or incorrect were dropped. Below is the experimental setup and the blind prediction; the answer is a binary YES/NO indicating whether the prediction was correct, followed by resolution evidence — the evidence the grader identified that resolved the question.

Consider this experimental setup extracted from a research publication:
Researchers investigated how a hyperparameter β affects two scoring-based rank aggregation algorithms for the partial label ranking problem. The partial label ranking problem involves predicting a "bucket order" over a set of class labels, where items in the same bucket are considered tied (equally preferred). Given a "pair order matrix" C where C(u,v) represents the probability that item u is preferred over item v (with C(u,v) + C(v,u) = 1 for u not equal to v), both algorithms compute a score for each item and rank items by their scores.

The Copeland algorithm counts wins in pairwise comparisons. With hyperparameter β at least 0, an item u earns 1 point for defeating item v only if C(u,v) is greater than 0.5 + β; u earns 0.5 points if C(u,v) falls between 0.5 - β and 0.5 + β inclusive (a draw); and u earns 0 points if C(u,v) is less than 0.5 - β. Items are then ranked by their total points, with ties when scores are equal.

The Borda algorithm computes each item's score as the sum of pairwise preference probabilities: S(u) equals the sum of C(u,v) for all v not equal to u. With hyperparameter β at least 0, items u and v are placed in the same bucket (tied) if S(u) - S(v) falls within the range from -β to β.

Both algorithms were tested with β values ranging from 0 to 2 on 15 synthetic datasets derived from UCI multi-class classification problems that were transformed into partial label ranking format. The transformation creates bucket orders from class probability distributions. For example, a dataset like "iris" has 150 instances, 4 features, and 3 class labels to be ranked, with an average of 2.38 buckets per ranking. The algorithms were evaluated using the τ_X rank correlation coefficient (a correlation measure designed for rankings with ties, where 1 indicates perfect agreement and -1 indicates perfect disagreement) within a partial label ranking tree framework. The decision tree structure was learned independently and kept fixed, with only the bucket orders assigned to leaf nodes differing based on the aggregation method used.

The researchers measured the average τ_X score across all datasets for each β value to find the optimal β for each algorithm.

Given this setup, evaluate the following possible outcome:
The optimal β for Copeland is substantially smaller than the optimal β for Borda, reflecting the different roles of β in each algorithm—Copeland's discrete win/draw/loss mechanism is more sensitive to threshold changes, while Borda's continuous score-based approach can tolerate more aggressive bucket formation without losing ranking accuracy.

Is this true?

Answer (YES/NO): YES